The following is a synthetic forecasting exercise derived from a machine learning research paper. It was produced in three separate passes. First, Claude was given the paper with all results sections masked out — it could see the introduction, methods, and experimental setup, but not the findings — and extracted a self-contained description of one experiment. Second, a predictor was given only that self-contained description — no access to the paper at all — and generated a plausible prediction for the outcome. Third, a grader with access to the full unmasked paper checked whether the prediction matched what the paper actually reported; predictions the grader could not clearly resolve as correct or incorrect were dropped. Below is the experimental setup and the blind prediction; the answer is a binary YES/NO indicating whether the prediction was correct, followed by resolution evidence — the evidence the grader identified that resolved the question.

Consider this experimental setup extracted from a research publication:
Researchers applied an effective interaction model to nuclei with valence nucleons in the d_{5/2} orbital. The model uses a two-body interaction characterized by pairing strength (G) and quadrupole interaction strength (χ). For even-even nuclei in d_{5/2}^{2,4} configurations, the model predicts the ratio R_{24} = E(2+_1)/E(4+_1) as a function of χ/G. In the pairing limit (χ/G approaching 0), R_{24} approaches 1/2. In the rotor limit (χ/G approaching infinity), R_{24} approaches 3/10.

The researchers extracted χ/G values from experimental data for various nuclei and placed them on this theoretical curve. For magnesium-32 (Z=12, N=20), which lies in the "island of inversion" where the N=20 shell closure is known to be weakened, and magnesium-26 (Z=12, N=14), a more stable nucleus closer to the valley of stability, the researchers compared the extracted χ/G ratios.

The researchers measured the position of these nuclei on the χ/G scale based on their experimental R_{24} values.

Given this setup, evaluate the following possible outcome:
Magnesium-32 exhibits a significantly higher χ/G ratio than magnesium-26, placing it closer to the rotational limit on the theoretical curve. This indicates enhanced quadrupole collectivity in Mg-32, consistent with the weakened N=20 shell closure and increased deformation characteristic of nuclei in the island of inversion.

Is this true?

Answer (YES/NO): YES